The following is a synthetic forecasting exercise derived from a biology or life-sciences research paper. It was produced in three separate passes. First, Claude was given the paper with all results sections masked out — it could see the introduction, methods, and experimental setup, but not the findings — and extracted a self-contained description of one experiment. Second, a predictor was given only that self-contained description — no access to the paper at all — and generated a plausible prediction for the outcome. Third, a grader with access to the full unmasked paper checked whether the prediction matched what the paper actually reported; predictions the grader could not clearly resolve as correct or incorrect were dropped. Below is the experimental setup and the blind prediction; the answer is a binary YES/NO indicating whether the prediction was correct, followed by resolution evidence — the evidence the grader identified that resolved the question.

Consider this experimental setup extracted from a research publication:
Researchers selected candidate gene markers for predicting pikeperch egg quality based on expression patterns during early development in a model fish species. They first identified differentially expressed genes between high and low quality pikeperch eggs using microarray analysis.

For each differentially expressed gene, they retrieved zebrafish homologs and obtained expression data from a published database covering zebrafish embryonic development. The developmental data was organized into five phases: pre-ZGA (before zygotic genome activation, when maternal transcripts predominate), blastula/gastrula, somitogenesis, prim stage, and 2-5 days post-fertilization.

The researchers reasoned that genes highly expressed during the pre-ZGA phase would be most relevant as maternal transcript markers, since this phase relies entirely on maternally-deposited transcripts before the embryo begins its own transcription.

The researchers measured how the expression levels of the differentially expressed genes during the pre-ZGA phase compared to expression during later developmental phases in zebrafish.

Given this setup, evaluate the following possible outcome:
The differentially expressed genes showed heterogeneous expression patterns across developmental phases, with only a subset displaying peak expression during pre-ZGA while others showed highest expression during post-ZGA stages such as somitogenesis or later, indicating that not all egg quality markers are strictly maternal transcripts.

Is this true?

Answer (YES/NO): YES